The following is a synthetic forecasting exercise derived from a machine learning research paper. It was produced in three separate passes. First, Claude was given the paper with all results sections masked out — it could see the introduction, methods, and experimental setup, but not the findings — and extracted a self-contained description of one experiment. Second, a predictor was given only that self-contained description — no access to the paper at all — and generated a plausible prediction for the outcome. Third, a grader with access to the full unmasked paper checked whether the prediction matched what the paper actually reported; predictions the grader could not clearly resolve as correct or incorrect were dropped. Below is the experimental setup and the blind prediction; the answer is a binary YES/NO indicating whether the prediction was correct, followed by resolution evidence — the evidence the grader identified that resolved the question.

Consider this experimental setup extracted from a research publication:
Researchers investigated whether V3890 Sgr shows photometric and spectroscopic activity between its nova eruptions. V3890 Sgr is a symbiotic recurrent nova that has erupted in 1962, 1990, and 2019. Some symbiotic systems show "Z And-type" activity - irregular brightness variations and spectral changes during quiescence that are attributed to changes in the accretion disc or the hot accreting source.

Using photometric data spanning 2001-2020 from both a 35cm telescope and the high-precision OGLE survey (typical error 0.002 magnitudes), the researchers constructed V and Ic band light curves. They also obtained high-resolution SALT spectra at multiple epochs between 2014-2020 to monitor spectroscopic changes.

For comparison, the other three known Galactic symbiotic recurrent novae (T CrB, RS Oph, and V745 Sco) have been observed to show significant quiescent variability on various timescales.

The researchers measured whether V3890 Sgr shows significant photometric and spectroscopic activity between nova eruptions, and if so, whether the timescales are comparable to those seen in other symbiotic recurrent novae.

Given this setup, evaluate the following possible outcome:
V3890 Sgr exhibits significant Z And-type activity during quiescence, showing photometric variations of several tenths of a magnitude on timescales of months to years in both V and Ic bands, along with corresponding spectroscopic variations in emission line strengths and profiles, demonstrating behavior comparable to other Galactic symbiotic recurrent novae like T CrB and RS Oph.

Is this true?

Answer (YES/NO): YES